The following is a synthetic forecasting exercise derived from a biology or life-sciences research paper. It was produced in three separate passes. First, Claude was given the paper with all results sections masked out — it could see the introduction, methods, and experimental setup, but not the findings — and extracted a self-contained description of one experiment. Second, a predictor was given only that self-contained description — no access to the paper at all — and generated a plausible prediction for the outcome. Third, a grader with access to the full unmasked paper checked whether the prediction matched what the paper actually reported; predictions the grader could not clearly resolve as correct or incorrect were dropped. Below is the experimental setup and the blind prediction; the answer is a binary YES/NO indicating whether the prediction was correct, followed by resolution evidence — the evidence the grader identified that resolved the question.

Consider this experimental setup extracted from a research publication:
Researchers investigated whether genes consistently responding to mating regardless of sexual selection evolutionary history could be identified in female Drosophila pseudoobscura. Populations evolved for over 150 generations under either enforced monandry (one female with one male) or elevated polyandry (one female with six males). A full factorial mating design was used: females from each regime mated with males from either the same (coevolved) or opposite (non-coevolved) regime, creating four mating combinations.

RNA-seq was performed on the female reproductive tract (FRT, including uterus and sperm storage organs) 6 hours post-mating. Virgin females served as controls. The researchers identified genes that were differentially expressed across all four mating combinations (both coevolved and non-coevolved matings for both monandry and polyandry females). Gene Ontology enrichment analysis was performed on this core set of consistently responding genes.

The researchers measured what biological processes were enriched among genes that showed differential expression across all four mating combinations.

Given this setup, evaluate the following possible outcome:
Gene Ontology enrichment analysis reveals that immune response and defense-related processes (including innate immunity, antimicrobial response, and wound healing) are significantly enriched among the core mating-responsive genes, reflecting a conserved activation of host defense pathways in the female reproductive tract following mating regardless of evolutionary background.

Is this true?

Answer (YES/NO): NO